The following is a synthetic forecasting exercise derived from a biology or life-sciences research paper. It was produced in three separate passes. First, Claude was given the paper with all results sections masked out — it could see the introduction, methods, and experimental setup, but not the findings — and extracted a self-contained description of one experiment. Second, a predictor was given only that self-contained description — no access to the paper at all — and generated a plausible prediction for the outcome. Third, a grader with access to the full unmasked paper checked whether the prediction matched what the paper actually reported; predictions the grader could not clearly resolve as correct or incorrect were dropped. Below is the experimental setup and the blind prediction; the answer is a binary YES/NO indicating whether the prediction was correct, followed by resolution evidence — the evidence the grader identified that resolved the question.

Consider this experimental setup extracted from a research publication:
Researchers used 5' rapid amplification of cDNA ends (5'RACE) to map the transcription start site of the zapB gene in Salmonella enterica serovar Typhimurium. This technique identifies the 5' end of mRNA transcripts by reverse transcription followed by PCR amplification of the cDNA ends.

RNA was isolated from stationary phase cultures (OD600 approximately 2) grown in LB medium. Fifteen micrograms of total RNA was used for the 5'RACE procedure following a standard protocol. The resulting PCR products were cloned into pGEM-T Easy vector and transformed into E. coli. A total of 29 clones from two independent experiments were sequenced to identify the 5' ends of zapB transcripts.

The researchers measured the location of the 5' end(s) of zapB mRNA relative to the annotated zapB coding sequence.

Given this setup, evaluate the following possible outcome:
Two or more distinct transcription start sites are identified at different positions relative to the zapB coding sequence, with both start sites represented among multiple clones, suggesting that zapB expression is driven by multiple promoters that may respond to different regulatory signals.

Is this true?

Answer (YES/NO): NO